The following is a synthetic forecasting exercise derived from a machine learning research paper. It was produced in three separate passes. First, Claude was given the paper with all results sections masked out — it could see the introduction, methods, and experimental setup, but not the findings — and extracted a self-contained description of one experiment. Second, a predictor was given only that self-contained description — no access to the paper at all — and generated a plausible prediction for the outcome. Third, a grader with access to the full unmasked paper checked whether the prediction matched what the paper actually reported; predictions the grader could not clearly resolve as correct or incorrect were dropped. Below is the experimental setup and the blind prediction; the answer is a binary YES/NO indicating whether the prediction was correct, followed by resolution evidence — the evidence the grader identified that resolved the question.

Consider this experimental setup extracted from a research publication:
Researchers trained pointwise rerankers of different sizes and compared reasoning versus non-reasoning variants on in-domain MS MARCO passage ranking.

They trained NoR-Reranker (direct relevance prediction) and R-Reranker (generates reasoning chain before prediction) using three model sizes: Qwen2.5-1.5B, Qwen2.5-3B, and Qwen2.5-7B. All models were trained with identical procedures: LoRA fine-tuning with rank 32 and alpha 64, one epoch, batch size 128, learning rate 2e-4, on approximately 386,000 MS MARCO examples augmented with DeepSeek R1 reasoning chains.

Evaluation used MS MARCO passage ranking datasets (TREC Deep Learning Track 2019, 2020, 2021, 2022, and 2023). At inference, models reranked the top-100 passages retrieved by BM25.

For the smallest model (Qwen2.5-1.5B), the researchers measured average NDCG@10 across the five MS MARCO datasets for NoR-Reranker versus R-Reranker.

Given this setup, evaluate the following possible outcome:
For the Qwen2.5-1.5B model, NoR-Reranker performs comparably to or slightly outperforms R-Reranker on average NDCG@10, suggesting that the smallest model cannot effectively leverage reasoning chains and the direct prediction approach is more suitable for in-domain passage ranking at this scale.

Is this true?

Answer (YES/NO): NO